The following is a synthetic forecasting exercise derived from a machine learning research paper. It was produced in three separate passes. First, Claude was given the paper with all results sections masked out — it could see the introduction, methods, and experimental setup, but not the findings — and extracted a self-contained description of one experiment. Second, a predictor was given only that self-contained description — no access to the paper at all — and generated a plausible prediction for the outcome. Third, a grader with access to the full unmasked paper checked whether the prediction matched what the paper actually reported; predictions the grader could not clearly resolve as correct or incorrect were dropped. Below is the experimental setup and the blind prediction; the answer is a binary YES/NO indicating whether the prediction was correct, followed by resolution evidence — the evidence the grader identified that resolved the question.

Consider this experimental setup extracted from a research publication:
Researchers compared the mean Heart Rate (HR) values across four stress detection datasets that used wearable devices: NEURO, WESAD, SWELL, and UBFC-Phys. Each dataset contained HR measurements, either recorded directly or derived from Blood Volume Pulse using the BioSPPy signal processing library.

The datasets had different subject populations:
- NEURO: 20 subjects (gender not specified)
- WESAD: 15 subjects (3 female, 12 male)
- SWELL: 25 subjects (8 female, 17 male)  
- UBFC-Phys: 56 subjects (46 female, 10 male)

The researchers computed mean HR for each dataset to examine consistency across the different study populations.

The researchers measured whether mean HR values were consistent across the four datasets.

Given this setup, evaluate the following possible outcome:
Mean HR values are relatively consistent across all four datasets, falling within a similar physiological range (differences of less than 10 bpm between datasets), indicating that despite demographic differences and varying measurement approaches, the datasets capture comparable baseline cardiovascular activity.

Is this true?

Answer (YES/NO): NO